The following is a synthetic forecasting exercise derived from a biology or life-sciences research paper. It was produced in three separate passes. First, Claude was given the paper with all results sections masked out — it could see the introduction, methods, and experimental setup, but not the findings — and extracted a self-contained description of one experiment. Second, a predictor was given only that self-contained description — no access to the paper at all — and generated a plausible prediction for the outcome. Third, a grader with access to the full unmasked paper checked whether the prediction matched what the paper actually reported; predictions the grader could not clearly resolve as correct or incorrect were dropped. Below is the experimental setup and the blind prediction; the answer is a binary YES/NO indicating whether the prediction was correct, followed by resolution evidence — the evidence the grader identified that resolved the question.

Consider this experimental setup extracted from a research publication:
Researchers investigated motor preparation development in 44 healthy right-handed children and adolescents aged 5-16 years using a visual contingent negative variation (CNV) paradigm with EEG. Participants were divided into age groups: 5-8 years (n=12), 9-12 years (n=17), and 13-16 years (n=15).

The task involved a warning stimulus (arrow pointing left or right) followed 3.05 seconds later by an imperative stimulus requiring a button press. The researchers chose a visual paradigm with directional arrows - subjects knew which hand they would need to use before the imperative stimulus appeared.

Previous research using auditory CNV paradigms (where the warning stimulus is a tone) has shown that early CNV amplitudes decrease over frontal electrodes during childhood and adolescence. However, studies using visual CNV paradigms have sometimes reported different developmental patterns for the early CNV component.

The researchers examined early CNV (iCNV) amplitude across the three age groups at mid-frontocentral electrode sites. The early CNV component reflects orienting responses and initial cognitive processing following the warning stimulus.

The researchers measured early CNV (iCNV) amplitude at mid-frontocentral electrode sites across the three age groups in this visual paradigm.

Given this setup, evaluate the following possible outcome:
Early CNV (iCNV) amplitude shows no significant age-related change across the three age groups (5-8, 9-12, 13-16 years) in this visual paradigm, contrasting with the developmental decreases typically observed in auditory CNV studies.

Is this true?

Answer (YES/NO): NO